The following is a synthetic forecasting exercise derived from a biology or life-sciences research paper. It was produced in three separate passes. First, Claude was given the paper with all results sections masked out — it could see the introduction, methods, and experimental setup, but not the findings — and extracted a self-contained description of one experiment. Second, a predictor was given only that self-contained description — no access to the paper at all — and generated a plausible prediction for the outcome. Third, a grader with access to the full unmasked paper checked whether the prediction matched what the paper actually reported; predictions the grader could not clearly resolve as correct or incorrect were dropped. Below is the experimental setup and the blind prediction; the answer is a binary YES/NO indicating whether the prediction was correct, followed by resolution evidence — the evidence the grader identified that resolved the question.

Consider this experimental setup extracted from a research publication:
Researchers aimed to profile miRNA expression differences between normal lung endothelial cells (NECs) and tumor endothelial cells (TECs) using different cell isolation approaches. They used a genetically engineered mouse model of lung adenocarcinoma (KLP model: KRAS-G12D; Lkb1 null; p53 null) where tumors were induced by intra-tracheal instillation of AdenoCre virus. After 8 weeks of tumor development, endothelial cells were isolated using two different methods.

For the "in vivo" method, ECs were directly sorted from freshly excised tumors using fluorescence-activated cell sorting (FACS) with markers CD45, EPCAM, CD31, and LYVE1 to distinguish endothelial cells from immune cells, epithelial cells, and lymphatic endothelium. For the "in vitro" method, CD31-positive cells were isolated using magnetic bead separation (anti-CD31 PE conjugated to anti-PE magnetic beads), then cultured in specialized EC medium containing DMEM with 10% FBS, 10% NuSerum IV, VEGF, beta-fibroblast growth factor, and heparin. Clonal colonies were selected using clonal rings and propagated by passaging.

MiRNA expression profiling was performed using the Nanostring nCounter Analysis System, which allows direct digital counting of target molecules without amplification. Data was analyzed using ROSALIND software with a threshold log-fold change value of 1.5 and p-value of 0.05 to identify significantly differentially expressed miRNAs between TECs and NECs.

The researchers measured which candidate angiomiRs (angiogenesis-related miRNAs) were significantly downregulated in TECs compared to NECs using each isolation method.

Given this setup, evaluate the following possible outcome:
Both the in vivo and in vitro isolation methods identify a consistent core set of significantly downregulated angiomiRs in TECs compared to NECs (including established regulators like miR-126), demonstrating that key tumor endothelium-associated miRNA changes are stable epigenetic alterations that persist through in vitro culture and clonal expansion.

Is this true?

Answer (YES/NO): NO